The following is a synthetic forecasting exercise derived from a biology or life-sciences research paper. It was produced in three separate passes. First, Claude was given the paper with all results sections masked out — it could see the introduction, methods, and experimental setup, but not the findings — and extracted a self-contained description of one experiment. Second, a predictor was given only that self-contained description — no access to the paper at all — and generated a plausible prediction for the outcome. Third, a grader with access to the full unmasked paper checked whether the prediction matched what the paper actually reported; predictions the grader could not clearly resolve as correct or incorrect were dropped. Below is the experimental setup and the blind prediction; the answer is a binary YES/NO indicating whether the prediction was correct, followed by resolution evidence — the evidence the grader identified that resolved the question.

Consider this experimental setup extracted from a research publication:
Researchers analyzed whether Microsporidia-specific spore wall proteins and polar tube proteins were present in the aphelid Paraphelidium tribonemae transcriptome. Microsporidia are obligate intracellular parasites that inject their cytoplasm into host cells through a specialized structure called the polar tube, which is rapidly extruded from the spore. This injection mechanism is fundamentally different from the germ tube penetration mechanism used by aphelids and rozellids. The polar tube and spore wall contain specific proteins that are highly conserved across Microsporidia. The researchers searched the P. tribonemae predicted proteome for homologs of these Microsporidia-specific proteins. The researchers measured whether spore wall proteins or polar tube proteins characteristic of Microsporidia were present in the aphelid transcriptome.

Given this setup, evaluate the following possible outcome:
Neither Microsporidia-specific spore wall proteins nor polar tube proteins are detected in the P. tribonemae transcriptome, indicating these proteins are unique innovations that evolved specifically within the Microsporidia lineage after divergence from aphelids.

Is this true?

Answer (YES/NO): YES